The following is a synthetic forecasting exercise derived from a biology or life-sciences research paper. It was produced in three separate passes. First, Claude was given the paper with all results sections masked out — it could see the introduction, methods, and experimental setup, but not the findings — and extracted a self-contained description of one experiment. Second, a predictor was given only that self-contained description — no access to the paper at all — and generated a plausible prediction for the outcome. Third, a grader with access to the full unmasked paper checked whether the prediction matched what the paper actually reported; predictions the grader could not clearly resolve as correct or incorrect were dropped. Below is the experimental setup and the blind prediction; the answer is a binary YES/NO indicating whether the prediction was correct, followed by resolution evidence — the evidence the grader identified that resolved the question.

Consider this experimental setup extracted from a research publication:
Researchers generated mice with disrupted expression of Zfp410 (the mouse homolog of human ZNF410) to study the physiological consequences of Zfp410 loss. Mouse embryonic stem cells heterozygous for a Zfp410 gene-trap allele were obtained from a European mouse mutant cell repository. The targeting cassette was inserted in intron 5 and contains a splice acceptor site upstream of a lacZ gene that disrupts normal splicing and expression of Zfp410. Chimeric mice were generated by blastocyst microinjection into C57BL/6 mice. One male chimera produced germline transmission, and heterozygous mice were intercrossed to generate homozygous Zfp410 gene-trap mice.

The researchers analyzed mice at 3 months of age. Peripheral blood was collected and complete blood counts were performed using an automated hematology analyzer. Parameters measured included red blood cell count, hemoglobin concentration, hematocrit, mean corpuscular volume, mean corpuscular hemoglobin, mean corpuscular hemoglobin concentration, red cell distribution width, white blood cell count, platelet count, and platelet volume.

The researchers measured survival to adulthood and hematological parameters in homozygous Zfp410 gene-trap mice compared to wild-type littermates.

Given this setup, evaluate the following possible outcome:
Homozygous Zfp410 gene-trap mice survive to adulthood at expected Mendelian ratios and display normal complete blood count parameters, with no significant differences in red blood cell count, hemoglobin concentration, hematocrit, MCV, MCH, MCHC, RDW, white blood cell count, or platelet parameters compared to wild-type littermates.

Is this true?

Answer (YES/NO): YES